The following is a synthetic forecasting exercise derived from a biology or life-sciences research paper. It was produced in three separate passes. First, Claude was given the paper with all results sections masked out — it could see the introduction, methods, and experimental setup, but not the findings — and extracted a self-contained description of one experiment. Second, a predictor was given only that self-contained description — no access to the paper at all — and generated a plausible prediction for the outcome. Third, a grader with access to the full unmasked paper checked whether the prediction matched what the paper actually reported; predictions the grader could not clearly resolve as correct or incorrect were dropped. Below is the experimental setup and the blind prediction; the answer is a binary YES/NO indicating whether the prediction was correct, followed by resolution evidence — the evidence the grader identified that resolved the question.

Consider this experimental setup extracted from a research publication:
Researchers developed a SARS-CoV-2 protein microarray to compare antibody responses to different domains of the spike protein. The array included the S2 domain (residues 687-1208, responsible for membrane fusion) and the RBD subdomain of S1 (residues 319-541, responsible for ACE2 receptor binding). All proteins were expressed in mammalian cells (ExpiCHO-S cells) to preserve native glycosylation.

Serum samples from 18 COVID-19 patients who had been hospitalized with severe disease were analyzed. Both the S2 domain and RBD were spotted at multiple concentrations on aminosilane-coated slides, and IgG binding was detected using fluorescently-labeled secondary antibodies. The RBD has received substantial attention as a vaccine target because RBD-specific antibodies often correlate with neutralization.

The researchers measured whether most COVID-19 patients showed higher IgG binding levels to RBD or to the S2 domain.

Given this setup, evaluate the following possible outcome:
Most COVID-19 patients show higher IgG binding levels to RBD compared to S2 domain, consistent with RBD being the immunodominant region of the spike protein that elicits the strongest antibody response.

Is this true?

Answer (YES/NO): NO